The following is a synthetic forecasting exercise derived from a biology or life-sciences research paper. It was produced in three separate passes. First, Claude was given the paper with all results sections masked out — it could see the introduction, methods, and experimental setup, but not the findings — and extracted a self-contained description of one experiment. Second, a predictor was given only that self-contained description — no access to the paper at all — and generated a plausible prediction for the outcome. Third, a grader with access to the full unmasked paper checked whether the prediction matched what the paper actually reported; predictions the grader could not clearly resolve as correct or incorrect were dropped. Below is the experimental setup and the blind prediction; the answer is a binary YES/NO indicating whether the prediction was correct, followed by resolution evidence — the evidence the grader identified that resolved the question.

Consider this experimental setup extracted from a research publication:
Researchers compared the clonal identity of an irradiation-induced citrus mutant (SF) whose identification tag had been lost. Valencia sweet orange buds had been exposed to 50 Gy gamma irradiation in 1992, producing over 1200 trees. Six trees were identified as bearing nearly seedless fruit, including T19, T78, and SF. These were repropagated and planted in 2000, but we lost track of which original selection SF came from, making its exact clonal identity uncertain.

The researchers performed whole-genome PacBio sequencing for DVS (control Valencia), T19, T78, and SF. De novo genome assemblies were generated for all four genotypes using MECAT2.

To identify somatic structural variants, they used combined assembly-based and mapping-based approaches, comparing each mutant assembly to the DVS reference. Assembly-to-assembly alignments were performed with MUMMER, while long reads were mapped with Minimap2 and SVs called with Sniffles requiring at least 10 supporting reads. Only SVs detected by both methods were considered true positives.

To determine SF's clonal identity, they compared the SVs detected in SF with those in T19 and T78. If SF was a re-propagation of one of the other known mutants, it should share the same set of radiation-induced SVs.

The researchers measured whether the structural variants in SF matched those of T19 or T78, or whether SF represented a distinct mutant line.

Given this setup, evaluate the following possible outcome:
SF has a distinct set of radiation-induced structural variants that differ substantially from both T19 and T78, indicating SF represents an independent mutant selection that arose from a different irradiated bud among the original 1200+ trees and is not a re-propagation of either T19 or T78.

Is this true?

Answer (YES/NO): NO